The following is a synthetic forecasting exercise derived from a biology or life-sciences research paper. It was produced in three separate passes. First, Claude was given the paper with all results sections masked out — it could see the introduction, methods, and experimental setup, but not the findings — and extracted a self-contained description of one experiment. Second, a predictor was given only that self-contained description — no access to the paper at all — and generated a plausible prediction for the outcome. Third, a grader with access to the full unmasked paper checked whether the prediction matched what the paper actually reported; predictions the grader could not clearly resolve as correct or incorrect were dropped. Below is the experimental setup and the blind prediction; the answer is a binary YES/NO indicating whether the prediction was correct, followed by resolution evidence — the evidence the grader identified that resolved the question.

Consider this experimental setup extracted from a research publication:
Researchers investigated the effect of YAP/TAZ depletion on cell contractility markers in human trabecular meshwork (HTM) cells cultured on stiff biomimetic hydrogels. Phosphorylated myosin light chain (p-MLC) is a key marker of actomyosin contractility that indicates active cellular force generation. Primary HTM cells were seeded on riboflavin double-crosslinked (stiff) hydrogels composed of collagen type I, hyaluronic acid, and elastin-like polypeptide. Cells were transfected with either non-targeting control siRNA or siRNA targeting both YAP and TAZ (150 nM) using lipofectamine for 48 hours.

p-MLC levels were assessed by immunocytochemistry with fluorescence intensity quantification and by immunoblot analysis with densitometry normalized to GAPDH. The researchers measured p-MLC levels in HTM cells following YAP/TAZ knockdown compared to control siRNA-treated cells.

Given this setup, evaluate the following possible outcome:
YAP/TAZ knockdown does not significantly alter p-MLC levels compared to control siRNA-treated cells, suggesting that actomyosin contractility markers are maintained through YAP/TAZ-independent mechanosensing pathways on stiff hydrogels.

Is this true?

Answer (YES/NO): NO